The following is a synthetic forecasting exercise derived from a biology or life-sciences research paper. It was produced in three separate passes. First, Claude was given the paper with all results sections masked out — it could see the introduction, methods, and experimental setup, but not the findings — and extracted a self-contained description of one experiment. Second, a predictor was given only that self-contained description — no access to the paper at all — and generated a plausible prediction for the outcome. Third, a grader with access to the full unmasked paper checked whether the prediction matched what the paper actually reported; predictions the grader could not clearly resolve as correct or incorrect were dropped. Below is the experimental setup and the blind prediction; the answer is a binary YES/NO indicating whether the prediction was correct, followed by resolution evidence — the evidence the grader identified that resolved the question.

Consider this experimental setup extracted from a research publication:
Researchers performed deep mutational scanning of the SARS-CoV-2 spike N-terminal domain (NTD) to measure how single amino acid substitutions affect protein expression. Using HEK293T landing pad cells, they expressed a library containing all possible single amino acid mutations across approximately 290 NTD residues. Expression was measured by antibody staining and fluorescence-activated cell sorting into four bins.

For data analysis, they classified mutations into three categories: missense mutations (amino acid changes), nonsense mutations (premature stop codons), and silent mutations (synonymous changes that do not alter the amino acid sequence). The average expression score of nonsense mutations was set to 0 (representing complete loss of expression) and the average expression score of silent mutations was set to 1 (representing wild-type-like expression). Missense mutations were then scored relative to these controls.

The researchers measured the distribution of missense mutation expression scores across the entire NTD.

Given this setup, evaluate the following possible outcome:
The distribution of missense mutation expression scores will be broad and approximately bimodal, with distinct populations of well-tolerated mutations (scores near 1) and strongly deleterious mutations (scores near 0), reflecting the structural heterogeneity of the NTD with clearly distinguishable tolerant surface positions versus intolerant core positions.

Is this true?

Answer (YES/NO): NO